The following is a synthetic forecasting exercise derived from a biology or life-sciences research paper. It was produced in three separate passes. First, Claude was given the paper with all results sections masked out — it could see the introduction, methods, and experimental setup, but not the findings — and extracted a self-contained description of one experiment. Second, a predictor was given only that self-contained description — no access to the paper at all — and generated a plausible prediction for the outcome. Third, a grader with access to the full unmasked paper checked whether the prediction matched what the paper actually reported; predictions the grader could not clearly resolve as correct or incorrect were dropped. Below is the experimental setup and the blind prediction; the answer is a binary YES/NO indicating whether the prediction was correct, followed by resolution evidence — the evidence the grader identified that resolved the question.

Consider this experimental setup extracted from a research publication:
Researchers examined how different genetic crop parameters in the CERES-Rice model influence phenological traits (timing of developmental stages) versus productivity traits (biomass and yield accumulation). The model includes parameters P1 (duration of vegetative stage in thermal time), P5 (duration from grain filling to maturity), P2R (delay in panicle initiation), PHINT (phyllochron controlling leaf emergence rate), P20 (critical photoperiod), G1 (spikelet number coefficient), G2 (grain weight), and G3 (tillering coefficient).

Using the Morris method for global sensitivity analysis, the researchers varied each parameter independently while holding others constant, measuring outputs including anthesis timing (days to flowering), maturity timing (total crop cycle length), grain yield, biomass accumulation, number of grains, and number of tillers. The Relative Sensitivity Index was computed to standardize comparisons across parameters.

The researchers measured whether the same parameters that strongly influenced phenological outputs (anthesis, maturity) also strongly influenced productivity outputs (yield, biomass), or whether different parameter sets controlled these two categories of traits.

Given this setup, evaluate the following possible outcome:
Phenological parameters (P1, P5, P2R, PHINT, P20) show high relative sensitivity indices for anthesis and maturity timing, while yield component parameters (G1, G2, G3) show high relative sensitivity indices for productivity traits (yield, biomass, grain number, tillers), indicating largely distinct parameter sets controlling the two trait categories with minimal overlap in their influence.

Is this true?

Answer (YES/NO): NO